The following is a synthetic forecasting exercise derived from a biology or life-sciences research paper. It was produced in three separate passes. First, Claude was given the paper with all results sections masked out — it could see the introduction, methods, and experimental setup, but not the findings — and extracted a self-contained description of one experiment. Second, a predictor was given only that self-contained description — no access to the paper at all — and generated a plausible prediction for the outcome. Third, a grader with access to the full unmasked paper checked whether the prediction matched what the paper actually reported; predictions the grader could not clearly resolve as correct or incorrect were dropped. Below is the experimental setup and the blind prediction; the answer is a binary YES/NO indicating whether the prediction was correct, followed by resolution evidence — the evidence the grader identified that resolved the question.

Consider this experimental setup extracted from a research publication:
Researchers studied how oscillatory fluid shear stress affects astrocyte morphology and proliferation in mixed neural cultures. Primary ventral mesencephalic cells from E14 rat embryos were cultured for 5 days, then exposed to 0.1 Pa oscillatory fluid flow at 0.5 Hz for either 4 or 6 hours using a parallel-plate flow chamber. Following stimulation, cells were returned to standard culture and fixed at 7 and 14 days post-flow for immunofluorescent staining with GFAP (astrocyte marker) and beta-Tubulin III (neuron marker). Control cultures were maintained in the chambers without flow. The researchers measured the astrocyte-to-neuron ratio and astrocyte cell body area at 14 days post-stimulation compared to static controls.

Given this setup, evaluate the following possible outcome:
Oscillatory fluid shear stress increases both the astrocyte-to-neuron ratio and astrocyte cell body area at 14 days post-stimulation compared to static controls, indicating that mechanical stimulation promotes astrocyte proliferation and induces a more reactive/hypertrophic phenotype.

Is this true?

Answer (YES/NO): YES